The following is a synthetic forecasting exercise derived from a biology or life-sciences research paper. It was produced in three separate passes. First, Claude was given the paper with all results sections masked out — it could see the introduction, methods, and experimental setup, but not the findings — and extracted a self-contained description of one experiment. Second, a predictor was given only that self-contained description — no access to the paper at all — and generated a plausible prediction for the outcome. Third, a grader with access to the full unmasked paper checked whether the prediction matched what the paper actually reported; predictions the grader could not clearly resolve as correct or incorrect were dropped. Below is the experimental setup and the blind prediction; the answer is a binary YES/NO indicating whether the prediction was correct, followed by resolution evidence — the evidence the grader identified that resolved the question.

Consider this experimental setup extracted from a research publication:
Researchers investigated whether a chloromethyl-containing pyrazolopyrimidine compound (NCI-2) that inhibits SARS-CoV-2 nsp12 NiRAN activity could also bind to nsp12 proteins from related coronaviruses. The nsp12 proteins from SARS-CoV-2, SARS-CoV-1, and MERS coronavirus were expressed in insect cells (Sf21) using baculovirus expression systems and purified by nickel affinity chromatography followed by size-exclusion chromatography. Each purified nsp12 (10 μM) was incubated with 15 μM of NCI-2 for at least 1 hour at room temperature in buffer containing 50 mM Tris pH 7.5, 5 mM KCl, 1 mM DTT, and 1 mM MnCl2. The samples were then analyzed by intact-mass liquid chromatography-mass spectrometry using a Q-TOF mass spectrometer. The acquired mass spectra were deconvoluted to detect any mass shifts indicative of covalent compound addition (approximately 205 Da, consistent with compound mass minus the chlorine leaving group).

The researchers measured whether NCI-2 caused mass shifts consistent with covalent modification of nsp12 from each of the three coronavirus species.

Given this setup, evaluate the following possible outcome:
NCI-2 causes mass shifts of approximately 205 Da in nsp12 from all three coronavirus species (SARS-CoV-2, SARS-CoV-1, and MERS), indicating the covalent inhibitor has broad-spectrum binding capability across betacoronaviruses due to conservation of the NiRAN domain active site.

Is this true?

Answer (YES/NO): NO